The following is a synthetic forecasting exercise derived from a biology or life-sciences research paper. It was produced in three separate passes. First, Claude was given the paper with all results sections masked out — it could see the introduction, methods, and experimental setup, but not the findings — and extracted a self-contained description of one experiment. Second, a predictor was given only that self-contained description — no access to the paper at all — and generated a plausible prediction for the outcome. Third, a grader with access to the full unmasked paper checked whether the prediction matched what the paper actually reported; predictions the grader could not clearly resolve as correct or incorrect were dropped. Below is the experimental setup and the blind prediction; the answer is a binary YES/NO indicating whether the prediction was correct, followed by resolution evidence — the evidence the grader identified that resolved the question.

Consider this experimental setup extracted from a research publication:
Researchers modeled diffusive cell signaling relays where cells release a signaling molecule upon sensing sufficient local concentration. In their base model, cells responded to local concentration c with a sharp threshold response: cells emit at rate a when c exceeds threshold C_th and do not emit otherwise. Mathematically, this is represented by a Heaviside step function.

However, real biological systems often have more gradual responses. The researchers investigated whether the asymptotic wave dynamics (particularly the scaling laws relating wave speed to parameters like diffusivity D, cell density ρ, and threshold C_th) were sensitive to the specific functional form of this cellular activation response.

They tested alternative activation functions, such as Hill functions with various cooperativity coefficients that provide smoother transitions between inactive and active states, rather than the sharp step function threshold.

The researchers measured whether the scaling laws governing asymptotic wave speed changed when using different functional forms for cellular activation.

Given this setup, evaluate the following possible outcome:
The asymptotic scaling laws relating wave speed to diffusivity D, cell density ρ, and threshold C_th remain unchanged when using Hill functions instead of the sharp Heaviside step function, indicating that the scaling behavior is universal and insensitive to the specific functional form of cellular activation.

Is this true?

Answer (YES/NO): YES